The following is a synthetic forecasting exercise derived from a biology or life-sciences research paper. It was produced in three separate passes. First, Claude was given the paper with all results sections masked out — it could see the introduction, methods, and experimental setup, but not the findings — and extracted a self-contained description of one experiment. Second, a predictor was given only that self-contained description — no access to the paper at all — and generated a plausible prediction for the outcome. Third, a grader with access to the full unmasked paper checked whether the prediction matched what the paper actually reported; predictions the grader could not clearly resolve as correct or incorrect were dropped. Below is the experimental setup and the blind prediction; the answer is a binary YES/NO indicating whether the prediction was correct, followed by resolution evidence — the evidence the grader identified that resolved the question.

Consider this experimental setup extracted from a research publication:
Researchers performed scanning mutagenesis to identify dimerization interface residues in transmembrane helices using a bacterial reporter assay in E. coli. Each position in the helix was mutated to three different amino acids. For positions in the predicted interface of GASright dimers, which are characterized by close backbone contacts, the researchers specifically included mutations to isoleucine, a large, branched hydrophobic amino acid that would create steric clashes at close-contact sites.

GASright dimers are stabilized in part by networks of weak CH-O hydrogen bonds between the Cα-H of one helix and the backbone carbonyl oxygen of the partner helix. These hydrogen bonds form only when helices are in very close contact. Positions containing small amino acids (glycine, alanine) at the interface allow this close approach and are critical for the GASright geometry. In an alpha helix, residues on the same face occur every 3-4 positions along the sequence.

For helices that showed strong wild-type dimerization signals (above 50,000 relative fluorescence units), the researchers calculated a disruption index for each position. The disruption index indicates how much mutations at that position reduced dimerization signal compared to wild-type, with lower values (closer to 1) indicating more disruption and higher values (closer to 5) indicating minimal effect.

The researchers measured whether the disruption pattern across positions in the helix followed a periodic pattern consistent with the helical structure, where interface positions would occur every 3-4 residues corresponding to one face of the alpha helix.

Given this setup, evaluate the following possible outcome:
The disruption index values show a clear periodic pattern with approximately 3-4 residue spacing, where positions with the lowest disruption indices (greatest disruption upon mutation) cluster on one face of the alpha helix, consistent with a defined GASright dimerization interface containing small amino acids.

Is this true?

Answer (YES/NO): YES